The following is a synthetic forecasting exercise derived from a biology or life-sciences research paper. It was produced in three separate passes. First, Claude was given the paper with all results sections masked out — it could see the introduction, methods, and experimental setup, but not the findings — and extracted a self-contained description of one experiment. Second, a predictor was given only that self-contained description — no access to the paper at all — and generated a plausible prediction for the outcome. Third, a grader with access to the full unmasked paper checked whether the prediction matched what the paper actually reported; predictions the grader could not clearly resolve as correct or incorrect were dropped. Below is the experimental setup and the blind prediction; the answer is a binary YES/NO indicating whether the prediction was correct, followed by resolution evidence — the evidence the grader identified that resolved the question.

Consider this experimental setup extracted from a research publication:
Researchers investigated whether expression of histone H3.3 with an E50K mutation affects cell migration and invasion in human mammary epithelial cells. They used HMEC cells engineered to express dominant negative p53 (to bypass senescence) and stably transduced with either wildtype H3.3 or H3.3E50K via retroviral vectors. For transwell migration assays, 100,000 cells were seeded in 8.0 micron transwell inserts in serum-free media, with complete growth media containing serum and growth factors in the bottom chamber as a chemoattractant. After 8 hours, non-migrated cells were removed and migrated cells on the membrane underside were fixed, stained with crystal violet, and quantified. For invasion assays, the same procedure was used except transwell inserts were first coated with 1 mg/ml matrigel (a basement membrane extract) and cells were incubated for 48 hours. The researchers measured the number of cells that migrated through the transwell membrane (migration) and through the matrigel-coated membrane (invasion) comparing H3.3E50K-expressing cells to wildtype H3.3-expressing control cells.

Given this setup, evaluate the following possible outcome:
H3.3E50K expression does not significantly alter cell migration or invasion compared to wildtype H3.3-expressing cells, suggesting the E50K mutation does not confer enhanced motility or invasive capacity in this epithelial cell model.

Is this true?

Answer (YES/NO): NO